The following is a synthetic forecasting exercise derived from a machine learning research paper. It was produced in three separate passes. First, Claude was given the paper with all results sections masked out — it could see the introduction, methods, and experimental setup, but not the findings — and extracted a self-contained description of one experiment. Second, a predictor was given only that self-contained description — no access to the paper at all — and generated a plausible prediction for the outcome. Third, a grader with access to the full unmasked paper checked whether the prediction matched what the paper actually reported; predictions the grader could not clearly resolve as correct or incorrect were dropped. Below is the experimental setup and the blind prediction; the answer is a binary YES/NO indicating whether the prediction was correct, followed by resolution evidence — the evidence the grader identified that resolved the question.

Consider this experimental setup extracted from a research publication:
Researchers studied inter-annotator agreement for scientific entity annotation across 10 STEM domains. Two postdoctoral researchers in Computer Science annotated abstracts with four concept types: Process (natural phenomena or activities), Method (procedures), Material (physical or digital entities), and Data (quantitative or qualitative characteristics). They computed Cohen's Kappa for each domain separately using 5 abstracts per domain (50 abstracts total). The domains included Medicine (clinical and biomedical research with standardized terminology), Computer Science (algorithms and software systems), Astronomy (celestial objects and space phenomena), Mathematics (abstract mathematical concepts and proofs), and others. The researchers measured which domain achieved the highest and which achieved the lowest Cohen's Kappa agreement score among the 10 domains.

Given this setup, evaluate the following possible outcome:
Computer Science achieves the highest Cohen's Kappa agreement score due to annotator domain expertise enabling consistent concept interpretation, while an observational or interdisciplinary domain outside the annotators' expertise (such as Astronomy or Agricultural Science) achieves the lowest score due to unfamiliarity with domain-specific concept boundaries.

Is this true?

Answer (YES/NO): NO